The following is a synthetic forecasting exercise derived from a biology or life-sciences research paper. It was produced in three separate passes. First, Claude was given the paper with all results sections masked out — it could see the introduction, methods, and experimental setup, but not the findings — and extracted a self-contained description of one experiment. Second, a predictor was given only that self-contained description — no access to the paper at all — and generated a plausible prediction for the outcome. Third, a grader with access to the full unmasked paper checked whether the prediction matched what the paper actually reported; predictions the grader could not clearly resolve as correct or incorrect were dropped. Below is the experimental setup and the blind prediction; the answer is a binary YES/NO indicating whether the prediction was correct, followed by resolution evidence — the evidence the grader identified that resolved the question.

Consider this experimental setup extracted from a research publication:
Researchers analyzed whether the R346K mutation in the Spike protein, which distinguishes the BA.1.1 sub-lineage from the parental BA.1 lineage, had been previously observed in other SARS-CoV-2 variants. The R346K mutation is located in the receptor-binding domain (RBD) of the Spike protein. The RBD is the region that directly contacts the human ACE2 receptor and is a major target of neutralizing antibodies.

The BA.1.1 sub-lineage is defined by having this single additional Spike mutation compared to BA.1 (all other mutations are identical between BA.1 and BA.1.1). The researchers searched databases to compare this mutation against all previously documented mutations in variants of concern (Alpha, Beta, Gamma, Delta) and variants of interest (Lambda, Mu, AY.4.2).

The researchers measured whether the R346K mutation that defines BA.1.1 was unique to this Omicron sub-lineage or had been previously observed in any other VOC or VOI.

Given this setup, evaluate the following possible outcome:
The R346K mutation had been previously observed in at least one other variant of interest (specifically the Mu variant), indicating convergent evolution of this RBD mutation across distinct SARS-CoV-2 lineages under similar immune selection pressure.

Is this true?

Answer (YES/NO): YES